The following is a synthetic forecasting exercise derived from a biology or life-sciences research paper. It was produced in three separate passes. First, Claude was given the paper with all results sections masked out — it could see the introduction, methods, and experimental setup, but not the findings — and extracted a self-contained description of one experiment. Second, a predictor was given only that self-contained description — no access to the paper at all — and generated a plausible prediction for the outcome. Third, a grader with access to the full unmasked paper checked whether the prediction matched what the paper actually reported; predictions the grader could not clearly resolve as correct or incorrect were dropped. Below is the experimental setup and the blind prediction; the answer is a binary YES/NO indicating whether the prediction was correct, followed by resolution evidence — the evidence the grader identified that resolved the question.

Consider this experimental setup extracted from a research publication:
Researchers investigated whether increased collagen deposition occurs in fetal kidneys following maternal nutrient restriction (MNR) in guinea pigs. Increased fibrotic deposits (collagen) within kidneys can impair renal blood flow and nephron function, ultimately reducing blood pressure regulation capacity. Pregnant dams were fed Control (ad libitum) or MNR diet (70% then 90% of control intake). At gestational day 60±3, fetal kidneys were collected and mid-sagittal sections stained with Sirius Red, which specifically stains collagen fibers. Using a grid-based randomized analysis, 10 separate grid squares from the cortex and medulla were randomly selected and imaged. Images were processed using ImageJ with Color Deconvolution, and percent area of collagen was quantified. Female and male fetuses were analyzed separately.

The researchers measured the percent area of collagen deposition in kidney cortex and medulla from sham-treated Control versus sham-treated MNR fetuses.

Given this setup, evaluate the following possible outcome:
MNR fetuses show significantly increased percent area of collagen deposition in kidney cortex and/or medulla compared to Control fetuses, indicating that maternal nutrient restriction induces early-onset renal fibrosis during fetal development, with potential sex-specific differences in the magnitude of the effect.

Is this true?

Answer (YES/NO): NO